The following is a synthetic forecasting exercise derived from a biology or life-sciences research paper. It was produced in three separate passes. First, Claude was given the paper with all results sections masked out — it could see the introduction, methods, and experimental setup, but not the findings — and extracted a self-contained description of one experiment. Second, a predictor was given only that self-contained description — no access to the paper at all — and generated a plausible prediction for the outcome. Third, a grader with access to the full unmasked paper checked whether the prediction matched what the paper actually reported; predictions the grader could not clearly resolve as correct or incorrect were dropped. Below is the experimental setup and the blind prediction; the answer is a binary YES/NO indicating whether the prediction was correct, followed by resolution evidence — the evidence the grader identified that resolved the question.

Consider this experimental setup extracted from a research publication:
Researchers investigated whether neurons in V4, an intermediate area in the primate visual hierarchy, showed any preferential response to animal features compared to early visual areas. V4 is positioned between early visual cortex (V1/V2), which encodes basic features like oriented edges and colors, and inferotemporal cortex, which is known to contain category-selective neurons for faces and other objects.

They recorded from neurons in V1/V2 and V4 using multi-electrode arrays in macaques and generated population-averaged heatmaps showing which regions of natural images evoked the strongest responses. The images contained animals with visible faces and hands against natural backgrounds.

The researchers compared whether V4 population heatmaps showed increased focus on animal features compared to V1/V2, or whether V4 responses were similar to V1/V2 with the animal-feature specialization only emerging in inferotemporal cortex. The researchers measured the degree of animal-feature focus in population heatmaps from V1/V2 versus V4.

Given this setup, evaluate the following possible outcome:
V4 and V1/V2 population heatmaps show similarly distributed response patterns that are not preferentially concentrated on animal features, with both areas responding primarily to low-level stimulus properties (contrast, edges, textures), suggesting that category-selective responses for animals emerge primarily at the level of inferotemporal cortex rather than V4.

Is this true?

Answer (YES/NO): NO